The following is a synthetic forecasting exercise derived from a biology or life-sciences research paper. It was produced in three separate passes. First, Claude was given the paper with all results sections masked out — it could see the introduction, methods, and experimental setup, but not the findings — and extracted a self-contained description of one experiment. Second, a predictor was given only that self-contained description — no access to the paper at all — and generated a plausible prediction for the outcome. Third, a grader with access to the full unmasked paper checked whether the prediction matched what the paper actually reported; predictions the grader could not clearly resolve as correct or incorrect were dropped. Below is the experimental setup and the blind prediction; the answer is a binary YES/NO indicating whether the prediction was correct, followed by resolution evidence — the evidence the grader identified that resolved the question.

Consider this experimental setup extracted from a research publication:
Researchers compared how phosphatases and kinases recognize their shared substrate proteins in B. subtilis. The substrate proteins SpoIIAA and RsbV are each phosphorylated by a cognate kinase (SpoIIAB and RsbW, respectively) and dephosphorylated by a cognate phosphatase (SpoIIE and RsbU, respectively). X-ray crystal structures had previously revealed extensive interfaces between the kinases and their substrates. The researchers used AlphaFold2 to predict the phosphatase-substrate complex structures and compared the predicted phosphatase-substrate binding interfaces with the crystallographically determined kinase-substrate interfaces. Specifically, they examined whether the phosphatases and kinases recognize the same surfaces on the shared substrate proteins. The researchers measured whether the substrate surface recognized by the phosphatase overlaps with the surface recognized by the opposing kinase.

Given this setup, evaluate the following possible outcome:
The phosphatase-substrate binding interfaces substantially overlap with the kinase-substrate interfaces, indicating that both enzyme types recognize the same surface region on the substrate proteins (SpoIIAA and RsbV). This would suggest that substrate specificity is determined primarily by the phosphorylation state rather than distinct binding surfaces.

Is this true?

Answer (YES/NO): NO